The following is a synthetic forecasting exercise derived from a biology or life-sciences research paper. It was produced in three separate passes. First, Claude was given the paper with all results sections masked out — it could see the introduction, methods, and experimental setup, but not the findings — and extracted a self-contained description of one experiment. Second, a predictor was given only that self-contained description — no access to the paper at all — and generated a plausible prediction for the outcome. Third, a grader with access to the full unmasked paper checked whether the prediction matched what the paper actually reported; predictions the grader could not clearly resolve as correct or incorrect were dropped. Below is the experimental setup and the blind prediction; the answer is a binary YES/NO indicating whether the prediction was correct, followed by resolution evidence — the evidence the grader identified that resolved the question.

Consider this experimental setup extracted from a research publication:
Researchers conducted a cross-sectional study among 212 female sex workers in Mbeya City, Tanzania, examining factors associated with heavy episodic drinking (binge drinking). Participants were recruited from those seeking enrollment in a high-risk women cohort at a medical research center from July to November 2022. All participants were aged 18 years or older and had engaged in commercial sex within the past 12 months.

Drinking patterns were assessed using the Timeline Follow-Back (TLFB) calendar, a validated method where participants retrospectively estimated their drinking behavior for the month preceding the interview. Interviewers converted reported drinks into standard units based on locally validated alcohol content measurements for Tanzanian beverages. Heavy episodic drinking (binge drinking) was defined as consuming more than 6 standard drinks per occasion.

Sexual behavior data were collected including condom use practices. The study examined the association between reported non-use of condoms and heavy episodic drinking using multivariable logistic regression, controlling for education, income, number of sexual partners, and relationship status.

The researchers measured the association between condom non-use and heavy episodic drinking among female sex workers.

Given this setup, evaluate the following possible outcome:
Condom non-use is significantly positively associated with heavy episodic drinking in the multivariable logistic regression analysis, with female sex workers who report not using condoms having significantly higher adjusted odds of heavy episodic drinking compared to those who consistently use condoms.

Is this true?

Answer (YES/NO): YES